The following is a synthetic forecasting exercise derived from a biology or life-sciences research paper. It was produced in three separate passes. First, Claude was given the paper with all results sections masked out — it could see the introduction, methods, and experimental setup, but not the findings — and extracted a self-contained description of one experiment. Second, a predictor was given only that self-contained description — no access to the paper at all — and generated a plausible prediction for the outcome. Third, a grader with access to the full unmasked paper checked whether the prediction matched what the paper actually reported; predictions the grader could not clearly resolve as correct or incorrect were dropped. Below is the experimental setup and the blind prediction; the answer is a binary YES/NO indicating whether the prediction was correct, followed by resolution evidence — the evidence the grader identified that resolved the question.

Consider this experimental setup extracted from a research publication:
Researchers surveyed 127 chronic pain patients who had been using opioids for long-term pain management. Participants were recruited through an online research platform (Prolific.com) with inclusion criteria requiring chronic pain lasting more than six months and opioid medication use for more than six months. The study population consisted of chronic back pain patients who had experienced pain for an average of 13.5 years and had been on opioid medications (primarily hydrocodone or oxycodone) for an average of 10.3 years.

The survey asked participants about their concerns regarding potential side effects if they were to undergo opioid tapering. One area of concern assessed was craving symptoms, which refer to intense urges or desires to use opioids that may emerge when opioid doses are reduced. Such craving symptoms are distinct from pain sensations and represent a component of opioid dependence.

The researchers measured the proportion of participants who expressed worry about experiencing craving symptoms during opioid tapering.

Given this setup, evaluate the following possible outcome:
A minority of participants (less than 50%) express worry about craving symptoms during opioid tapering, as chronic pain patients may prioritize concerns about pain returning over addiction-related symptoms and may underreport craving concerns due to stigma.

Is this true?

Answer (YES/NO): NO